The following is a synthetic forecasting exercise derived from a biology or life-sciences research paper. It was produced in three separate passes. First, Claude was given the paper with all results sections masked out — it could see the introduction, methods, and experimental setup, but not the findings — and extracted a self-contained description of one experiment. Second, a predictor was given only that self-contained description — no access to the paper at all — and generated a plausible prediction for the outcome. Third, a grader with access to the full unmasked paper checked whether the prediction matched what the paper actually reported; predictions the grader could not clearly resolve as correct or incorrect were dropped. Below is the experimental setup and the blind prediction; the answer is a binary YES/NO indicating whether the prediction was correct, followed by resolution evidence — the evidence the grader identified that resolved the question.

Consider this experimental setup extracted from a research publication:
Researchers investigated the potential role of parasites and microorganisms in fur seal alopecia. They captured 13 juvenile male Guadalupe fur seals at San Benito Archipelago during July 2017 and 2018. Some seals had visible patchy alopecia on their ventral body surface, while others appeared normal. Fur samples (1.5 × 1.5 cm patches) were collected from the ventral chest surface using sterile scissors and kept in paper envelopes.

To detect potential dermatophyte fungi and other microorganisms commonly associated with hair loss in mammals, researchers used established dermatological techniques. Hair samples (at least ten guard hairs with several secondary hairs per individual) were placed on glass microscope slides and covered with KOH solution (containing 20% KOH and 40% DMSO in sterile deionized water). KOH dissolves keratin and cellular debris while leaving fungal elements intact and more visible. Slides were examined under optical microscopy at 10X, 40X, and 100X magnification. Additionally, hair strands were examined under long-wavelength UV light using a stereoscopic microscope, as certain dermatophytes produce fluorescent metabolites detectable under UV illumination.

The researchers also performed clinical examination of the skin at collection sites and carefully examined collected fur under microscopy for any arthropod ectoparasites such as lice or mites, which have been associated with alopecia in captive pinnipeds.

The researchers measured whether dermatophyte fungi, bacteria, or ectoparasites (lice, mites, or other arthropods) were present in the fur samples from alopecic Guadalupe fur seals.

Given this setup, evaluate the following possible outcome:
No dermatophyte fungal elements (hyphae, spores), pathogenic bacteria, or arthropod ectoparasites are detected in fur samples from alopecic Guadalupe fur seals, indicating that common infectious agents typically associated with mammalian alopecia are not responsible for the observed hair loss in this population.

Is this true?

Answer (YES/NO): YES